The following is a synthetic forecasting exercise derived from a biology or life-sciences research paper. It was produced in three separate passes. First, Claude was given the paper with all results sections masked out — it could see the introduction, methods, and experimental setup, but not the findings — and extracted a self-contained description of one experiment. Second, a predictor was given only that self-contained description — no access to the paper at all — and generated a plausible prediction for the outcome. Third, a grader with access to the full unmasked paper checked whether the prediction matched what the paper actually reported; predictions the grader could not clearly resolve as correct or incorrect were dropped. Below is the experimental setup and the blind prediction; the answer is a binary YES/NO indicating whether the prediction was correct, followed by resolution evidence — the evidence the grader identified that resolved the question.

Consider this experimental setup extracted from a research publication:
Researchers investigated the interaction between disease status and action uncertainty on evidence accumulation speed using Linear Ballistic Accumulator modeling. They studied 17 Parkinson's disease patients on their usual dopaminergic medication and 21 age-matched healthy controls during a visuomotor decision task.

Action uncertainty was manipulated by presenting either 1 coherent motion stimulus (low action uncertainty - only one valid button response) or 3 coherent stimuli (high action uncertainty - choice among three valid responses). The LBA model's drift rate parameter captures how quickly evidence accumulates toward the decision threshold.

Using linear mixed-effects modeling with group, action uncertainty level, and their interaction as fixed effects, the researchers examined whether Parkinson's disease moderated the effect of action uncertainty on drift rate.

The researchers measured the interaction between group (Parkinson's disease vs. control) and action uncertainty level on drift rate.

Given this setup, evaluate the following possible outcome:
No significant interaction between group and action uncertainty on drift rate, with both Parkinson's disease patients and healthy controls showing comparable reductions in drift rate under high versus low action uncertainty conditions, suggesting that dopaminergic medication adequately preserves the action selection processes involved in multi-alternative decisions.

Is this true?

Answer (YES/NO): NO